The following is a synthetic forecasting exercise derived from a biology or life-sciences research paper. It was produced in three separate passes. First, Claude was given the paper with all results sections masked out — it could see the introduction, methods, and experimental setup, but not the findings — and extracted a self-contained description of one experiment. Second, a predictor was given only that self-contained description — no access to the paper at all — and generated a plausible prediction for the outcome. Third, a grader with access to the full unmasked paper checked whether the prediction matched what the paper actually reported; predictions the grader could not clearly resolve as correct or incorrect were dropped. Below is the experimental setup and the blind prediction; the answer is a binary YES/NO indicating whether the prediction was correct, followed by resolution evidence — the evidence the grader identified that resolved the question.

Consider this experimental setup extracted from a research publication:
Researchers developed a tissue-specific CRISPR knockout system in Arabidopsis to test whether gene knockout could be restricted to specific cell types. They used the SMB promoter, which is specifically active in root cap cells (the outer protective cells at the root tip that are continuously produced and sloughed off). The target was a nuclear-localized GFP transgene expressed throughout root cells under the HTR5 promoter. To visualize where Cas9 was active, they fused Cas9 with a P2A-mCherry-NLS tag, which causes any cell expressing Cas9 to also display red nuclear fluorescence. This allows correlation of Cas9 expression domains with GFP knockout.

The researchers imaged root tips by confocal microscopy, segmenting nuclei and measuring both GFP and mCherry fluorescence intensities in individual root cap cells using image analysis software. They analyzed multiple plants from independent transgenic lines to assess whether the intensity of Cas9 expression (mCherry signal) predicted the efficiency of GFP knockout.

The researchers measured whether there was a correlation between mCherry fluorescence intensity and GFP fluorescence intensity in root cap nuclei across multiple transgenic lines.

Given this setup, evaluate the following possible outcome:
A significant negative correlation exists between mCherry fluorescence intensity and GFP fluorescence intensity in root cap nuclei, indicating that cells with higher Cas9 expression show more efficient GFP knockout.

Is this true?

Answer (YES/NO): YES